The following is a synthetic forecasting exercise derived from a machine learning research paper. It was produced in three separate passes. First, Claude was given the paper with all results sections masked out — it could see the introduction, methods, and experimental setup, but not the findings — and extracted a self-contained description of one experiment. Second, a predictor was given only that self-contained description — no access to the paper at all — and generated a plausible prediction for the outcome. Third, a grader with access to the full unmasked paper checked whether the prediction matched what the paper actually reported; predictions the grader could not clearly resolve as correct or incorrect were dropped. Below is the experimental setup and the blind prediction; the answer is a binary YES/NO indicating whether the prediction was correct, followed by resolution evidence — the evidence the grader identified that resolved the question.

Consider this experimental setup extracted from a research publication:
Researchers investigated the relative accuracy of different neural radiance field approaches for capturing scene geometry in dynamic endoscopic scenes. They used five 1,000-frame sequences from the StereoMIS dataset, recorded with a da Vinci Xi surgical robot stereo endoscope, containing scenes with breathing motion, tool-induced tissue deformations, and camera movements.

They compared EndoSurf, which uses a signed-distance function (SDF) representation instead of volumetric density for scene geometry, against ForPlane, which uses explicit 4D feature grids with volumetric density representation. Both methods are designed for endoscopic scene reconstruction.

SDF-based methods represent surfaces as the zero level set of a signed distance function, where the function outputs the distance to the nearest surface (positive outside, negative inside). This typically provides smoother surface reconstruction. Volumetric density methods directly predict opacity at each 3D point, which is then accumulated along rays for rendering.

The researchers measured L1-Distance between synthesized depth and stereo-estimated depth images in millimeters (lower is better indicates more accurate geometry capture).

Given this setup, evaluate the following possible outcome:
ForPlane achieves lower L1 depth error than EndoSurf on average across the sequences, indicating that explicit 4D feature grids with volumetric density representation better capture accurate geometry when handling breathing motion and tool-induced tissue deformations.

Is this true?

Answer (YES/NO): NO